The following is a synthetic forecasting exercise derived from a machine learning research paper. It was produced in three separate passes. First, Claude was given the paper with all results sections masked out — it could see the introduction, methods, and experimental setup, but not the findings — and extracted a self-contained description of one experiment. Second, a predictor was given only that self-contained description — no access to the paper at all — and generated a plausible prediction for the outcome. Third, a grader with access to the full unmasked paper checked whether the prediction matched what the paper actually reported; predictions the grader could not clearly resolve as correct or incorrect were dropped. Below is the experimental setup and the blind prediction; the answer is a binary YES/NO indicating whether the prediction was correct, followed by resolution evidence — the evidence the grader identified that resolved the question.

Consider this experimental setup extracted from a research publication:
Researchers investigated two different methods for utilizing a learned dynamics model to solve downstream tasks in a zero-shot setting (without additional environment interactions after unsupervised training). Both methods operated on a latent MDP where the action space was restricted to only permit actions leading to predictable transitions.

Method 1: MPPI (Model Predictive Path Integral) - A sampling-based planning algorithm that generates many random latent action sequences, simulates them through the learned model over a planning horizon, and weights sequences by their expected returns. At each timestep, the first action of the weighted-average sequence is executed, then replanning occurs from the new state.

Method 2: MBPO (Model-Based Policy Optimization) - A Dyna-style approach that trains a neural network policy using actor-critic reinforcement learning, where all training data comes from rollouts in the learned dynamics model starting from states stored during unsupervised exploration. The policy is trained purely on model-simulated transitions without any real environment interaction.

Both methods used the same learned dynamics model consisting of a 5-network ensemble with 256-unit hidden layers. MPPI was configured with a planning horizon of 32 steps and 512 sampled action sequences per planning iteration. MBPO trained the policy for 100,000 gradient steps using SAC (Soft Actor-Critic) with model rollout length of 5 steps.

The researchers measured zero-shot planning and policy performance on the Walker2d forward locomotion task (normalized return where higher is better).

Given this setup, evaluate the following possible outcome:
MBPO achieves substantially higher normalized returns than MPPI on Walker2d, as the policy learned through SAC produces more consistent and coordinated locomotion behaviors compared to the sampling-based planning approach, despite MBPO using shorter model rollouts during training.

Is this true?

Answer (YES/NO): NO